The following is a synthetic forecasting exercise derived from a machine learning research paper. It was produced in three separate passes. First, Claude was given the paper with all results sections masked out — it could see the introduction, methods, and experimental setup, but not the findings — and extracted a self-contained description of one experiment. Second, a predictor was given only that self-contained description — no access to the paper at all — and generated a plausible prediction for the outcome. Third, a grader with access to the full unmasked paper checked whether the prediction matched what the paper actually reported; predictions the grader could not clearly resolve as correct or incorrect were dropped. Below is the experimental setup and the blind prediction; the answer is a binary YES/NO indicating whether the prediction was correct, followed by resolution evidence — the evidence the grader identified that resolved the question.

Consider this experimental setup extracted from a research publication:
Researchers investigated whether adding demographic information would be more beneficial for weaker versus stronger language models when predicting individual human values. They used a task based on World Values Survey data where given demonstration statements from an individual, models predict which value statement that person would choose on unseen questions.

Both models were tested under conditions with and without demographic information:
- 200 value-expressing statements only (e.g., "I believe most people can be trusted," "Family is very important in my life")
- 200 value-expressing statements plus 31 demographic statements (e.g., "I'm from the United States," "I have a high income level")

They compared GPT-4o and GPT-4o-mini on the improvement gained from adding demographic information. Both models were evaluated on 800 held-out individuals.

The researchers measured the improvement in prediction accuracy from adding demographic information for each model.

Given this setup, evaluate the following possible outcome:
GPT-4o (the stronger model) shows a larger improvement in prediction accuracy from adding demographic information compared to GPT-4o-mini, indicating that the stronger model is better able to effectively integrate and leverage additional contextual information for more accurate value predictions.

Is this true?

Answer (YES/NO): NO